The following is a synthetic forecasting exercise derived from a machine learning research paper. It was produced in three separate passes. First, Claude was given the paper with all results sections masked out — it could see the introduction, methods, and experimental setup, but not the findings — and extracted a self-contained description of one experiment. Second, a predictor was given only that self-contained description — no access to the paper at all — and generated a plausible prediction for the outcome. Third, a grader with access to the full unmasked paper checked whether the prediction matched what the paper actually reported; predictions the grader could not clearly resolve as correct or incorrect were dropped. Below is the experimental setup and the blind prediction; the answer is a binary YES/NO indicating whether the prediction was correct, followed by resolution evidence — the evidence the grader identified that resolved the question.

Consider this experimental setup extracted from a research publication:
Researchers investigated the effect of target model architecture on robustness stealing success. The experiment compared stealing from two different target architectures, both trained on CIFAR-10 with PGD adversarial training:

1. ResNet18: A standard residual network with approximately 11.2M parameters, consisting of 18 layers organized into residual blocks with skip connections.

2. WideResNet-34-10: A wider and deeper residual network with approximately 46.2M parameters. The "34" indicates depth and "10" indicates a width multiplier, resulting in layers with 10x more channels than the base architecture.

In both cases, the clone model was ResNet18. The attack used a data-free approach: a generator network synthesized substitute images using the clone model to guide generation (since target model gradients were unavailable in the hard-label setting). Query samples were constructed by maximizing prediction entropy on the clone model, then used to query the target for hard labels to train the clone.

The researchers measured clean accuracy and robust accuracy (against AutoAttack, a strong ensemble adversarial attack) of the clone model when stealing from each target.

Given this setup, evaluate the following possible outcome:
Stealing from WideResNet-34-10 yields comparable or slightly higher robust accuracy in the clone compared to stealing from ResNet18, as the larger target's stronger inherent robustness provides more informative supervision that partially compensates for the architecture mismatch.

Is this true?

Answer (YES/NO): NO